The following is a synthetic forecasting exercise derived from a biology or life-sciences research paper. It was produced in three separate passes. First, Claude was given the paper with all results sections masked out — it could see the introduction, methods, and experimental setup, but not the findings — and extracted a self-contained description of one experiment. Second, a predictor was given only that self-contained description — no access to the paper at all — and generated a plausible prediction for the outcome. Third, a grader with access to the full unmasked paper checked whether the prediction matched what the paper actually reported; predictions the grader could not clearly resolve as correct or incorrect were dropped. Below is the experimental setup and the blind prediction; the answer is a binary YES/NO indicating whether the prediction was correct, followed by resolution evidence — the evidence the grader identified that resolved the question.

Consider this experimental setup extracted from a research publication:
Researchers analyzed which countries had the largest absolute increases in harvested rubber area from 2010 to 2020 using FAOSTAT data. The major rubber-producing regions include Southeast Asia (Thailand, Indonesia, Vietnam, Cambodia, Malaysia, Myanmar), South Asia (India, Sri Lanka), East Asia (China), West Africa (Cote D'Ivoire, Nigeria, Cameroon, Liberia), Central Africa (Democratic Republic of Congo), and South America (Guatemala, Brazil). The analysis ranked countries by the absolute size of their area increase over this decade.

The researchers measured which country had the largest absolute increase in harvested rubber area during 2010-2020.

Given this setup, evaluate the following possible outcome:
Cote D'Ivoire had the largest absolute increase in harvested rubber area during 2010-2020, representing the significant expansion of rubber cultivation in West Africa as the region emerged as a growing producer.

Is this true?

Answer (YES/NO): NO